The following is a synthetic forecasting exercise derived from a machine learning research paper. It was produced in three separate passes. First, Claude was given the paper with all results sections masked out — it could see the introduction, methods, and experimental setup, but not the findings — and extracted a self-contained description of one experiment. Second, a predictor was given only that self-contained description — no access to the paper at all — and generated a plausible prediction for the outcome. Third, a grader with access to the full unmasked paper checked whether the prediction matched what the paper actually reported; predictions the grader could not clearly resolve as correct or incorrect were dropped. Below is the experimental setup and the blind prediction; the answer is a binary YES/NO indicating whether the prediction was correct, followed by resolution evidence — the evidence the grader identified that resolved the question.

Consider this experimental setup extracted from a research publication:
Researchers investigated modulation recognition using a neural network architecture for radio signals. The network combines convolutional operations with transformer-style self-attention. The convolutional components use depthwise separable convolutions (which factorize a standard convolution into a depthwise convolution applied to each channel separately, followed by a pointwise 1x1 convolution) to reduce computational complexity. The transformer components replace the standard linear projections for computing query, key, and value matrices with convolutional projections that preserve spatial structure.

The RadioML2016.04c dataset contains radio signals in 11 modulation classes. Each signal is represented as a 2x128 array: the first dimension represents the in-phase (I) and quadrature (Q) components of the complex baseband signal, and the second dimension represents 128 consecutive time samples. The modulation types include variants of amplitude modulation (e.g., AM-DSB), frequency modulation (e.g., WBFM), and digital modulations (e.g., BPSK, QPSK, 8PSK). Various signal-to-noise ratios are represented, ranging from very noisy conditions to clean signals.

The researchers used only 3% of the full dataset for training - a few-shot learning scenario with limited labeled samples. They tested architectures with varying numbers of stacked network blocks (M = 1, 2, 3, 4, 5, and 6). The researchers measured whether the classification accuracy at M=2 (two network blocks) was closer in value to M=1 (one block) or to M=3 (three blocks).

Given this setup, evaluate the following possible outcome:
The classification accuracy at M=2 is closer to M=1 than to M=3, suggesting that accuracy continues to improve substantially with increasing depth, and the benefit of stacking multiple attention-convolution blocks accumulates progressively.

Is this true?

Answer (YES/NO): NO